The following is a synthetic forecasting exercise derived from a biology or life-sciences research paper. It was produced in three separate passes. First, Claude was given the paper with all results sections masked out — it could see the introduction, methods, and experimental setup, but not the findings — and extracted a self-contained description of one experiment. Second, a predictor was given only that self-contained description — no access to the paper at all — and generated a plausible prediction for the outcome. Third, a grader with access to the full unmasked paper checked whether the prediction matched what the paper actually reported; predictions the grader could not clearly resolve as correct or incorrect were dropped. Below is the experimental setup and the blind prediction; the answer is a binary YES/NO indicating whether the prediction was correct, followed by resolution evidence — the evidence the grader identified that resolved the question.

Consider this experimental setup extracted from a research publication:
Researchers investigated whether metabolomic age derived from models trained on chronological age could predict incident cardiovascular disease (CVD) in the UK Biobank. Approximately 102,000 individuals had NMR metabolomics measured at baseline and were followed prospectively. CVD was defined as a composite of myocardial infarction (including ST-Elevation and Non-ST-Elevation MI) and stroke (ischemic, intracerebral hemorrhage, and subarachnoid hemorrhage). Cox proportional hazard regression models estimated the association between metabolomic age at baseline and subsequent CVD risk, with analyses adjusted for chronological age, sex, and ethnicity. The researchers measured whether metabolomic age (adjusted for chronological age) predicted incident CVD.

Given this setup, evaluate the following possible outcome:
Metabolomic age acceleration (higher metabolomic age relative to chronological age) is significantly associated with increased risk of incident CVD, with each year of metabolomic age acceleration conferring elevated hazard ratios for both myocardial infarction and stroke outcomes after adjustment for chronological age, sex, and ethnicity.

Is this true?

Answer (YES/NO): NO